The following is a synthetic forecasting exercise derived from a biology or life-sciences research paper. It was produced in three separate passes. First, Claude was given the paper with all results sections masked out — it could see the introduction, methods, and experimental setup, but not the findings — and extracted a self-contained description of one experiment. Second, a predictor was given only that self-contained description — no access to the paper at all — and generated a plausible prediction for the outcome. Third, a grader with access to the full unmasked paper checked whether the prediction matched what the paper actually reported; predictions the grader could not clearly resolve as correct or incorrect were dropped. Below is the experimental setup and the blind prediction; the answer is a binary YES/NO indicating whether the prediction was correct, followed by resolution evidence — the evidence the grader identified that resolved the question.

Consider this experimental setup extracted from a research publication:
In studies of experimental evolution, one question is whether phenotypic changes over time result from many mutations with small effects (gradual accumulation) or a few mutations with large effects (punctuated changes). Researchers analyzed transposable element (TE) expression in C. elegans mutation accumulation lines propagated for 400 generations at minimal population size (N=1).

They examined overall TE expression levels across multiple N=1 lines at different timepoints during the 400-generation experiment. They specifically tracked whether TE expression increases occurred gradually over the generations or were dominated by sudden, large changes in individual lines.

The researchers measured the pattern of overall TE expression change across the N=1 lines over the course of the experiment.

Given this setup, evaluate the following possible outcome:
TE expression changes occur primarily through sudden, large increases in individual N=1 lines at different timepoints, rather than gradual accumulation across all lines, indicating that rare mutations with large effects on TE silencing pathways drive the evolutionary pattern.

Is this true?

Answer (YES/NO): NO